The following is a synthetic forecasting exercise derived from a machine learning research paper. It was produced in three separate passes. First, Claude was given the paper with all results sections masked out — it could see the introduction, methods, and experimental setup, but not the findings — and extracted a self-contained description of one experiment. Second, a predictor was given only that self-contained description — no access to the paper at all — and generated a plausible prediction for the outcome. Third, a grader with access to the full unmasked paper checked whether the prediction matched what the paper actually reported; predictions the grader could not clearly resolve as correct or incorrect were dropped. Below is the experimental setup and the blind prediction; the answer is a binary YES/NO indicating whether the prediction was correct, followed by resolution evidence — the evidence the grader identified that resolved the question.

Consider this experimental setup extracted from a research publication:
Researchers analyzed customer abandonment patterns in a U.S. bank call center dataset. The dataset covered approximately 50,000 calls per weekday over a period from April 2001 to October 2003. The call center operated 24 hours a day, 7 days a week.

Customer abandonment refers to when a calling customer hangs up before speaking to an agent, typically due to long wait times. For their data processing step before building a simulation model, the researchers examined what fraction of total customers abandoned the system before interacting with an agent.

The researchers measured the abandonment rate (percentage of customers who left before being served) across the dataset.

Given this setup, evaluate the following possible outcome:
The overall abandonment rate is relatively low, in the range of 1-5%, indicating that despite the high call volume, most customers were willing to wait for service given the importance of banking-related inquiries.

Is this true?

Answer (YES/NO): NO